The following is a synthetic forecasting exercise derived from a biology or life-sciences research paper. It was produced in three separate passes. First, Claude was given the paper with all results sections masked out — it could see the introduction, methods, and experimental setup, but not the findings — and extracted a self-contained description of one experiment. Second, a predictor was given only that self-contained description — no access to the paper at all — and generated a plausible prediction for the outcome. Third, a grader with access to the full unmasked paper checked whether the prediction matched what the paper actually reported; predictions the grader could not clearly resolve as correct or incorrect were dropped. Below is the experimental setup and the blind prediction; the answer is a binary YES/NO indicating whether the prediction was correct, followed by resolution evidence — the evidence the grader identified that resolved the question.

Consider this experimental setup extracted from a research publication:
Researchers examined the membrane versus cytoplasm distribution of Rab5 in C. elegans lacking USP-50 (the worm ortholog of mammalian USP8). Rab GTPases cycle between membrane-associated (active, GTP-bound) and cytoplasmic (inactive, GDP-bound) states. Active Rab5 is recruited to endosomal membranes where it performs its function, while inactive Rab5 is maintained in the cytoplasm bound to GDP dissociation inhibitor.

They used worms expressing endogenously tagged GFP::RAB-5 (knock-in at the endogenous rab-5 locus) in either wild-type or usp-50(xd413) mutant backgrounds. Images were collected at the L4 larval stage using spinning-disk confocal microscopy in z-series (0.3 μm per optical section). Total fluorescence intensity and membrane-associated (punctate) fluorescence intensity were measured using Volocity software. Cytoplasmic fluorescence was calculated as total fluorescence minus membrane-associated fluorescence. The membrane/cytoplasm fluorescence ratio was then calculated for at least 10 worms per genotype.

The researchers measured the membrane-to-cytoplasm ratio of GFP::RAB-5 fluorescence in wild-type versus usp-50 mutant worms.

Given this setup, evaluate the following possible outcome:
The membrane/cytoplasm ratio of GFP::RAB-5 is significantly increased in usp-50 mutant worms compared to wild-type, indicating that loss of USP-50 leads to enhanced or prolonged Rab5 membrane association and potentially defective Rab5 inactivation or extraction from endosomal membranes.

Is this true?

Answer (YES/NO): YES